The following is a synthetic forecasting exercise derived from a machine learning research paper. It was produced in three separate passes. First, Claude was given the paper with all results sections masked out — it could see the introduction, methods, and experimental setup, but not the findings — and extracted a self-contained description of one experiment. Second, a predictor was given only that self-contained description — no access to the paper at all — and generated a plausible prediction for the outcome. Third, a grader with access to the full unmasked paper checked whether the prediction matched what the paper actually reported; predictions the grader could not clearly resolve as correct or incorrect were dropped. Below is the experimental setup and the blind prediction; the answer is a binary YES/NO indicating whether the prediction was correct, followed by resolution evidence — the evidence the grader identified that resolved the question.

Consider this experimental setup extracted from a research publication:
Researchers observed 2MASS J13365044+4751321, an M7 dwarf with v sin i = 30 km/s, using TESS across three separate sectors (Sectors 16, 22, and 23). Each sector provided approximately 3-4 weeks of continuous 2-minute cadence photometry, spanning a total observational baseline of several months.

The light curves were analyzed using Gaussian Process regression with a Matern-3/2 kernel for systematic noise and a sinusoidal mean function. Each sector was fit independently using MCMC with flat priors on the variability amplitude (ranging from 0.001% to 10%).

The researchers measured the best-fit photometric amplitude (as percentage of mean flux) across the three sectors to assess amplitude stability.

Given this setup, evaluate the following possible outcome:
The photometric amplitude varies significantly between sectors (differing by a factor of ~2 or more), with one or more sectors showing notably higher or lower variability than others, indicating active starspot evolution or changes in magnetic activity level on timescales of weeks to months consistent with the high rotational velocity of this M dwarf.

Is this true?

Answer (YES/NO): NO